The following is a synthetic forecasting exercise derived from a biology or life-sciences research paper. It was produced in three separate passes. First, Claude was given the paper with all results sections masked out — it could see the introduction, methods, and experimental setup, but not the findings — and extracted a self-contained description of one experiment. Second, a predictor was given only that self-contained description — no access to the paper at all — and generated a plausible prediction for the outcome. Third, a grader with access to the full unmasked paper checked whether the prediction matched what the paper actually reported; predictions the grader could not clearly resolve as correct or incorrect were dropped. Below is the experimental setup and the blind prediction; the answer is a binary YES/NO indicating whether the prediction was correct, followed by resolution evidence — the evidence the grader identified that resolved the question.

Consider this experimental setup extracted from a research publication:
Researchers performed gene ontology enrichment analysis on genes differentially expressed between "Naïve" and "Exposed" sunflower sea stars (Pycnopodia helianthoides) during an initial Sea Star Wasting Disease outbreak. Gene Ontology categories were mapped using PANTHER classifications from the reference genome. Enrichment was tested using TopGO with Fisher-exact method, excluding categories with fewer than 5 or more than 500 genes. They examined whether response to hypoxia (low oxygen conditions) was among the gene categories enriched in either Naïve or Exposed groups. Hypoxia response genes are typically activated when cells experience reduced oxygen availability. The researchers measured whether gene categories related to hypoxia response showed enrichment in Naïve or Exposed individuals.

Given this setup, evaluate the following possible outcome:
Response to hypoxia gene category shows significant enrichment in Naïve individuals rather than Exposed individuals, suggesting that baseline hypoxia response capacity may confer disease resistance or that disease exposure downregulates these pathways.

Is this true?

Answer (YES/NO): NO